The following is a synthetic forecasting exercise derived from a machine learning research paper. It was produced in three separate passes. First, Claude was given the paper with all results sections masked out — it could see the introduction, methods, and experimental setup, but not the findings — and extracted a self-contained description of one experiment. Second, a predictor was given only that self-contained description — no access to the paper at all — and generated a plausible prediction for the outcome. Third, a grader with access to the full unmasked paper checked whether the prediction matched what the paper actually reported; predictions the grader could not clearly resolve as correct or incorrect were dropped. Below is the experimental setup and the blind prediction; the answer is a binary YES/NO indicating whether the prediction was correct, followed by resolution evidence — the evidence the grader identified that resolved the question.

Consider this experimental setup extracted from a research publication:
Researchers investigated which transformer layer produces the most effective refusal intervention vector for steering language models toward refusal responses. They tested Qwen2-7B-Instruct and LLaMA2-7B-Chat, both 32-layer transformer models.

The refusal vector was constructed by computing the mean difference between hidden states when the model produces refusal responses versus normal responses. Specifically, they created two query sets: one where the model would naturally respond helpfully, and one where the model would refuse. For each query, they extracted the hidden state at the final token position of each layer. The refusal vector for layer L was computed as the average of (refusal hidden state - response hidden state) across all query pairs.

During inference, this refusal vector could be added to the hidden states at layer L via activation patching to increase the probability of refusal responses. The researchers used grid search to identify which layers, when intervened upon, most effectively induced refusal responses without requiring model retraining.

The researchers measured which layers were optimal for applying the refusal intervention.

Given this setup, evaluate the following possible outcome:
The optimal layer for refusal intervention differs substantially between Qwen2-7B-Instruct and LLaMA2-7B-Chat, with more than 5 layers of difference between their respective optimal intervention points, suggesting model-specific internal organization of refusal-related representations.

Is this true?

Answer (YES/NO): NO